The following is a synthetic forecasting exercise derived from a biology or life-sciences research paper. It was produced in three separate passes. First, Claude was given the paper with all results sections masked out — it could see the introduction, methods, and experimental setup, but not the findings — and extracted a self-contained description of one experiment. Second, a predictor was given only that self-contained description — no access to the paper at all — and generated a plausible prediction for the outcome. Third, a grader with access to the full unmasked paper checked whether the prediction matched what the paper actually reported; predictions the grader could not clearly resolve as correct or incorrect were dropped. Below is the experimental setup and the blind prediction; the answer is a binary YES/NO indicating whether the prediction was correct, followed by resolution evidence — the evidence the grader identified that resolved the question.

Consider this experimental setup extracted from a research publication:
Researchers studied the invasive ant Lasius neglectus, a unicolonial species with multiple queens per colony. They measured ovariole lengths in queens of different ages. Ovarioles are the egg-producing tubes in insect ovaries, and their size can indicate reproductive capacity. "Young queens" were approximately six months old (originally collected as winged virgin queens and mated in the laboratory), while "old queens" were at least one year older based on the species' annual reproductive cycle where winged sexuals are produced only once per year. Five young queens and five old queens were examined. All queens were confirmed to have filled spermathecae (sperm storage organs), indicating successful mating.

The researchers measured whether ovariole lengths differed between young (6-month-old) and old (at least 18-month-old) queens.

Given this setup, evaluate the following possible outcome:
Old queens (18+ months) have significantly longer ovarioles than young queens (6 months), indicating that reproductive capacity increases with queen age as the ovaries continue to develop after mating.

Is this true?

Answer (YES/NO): NO